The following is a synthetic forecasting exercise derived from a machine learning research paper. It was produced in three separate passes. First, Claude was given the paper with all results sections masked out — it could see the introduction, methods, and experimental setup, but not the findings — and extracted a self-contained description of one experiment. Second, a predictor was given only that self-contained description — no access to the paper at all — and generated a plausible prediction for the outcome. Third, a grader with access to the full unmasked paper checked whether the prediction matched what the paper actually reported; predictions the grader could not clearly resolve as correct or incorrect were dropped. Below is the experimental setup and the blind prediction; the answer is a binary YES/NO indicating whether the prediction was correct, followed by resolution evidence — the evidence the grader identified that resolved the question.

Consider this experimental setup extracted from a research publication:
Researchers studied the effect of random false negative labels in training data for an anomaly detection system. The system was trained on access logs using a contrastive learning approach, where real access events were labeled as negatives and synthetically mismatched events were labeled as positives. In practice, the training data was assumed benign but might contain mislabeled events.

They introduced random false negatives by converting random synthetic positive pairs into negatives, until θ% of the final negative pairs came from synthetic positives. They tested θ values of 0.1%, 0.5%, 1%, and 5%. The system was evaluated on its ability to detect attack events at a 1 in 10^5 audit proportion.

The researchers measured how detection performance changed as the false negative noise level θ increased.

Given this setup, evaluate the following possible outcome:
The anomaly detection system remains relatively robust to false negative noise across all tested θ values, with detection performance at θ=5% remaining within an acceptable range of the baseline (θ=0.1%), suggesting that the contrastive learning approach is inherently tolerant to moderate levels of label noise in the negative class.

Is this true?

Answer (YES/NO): NO